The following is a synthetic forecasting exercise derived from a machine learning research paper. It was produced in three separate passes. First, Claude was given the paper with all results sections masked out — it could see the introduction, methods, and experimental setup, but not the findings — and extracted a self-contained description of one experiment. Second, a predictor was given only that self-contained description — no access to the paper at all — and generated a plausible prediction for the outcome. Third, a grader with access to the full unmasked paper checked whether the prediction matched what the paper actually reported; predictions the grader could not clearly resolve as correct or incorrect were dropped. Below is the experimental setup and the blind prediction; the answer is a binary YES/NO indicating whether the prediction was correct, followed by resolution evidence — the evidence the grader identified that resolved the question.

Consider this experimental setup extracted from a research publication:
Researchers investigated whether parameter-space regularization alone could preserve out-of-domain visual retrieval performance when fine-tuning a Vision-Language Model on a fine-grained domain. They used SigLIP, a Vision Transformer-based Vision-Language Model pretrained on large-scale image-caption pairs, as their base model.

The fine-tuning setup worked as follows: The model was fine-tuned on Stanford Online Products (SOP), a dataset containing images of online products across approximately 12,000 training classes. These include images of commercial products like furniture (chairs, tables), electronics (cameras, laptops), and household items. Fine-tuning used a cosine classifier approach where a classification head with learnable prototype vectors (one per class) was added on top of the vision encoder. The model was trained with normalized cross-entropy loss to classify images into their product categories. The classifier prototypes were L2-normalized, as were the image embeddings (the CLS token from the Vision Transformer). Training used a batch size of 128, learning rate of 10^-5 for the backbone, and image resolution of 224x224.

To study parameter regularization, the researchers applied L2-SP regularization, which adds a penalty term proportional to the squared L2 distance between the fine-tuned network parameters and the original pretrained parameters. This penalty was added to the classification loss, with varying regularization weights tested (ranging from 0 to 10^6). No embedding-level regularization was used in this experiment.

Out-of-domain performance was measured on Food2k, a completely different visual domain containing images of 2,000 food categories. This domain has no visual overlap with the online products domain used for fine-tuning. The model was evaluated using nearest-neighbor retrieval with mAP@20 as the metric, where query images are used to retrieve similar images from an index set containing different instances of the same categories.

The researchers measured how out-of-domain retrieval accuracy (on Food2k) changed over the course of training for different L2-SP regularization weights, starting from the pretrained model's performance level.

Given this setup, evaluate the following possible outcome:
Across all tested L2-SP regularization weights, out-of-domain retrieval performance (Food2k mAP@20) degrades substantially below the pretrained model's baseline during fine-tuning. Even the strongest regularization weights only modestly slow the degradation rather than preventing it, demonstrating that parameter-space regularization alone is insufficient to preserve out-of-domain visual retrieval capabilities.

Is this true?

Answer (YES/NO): YES